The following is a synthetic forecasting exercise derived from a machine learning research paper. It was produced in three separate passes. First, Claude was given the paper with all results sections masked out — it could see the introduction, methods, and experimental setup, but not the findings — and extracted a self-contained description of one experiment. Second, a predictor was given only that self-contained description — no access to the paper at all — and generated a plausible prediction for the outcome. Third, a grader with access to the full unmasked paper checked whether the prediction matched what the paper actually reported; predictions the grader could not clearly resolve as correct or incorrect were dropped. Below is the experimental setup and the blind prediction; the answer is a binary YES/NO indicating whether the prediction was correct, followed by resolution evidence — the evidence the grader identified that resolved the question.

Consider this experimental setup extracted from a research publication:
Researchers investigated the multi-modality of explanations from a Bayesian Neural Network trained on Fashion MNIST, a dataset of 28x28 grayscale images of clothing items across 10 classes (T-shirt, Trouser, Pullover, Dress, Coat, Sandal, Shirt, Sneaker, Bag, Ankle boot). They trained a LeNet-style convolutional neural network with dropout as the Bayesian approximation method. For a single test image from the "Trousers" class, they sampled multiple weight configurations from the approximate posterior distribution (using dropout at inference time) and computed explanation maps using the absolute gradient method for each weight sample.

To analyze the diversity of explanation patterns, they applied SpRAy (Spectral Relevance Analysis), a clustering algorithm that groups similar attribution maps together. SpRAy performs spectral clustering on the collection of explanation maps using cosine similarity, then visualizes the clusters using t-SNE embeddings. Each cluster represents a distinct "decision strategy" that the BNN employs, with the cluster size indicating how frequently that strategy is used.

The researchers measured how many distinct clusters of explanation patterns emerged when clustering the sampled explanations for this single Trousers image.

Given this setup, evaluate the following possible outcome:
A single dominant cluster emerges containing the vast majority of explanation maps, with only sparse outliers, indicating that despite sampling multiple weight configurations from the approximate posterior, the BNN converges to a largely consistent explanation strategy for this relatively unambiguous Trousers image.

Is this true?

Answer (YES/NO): NO